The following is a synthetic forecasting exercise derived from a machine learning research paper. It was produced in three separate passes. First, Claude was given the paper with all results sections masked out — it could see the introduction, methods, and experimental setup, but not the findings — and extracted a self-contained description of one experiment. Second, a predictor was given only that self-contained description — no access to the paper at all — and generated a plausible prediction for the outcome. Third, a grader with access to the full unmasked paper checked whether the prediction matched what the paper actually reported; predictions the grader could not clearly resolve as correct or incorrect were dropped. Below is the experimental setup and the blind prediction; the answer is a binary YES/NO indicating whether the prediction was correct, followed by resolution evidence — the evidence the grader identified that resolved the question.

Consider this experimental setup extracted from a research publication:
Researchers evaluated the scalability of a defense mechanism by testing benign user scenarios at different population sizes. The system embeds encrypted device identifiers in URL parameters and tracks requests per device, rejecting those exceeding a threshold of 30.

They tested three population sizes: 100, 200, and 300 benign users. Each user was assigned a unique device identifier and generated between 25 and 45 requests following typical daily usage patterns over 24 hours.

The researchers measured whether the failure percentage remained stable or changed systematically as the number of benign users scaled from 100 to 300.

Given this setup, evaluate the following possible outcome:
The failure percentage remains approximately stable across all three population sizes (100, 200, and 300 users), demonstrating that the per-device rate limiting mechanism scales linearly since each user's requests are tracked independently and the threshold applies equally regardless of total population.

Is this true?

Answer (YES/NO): NO